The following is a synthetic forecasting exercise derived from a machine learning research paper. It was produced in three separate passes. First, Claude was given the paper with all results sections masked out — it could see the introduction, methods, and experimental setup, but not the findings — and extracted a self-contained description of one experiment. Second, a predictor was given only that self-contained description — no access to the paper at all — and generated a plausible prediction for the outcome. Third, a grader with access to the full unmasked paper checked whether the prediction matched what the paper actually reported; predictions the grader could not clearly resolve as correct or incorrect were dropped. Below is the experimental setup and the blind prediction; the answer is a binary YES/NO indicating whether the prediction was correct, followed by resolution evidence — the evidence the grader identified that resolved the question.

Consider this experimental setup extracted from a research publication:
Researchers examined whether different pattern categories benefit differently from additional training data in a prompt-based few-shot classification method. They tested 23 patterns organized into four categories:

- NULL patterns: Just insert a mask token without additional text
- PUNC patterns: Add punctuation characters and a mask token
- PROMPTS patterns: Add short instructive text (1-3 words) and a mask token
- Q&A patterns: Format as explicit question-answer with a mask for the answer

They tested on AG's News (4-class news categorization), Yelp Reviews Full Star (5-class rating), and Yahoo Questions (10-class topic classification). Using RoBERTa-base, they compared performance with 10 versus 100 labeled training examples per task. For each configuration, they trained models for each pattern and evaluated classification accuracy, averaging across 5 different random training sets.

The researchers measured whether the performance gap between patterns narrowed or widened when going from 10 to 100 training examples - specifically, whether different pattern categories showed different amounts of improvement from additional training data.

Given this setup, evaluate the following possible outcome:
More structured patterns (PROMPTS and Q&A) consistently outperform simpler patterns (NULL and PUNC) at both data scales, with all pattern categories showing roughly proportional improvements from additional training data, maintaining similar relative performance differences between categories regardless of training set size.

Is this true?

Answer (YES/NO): NO